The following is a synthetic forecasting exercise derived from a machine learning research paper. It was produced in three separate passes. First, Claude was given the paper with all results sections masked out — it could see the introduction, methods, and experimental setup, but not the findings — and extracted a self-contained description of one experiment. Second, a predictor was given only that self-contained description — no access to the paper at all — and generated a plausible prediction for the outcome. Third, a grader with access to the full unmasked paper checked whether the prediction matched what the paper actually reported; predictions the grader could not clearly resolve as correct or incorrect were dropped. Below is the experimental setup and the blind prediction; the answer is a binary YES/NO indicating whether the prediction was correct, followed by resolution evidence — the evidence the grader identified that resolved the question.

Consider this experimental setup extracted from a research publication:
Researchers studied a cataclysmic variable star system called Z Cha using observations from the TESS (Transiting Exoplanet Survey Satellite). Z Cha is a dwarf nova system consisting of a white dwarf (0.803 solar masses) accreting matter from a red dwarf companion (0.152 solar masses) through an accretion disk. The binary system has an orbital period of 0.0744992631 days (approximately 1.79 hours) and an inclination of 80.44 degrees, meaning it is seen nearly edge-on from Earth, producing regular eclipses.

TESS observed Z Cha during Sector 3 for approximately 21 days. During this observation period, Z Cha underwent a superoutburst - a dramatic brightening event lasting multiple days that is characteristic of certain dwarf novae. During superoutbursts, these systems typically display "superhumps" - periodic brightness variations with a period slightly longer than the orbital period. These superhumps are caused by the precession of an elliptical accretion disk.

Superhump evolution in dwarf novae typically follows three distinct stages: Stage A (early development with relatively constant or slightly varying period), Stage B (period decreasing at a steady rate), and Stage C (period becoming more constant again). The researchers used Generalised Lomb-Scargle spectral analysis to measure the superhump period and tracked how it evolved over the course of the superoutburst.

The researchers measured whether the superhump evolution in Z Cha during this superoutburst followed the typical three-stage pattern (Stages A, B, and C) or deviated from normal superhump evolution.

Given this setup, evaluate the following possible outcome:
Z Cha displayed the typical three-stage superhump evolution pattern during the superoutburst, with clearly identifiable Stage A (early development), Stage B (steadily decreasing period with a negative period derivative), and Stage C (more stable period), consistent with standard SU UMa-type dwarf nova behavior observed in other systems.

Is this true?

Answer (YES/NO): NO